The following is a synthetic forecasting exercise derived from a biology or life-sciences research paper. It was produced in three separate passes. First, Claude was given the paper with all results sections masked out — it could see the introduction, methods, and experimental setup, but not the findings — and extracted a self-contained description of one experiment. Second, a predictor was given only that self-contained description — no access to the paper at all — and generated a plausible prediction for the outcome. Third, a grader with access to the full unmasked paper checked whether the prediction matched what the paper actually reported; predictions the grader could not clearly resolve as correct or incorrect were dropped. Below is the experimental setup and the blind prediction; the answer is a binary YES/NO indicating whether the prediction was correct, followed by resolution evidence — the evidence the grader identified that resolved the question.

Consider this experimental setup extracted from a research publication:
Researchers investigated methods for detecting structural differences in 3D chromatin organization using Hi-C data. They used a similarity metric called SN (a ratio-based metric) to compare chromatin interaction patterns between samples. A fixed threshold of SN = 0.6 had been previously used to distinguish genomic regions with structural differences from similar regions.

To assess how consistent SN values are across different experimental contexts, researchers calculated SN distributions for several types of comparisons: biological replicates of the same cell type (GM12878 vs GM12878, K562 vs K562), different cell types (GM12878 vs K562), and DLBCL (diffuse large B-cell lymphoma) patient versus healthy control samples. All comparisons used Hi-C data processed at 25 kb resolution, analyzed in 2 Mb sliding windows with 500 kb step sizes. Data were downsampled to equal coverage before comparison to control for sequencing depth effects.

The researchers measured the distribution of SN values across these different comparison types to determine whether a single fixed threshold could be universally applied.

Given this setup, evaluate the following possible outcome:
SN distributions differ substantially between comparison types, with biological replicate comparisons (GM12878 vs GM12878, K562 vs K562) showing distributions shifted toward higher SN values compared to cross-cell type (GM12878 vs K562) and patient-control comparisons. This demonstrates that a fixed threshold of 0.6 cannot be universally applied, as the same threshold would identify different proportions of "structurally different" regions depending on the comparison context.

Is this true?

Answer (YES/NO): NO